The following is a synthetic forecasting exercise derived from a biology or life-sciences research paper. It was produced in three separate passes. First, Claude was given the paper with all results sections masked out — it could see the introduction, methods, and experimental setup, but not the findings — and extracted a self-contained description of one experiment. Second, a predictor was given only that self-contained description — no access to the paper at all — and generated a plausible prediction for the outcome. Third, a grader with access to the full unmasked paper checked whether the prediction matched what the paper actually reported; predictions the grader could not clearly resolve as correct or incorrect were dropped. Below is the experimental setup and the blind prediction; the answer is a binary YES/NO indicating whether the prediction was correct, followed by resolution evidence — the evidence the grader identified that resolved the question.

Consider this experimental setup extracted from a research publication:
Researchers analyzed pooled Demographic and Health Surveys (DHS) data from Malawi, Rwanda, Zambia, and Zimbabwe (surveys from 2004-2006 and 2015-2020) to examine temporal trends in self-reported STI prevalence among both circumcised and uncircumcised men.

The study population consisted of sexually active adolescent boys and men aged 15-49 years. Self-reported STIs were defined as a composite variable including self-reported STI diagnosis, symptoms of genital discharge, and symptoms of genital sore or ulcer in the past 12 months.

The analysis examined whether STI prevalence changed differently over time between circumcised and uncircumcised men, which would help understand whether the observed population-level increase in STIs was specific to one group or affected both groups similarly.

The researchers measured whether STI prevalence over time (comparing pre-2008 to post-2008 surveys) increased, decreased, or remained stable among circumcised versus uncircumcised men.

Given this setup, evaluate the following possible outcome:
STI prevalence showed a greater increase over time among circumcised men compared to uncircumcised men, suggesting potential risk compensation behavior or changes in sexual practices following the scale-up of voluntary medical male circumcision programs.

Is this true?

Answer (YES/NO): NO